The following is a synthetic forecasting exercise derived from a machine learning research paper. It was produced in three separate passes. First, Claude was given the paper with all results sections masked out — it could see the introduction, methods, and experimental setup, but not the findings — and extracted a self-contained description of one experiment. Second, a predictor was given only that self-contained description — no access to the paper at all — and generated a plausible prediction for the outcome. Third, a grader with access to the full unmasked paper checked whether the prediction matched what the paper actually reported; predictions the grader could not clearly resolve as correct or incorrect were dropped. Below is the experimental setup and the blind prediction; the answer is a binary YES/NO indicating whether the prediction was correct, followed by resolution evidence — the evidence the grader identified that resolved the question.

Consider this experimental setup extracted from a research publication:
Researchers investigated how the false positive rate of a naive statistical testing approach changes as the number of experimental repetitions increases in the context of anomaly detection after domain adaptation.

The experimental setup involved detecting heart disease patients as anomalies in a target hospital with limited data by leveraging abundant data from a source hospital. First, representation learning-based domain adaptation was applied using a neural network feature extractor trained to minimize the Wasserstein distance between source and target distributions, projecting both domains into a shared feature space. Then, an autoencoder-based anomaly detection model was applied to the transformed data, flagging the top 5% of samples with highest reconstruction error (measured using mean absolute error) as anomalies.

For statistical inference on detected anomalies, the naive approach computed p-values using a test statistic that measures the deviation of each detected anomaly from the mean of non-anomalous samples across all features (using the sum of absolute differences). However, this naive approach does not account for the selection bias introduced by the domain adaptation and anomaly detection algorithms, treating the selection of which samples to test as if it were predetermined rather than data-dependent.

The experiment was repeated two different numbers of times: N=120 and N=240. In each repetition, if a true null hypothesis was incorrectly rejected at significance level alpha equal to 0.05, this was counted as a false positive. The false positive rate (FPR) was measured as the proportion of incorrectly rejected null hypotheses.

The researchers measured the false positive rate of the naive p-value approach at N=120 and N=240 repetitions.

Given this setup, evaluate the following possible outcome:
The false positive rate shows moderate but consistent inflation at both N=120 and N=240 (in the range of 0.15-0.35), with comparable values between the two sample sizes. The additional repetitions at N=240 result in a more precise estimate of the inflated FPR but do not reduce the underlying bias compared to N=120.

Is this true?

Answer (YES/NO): NO